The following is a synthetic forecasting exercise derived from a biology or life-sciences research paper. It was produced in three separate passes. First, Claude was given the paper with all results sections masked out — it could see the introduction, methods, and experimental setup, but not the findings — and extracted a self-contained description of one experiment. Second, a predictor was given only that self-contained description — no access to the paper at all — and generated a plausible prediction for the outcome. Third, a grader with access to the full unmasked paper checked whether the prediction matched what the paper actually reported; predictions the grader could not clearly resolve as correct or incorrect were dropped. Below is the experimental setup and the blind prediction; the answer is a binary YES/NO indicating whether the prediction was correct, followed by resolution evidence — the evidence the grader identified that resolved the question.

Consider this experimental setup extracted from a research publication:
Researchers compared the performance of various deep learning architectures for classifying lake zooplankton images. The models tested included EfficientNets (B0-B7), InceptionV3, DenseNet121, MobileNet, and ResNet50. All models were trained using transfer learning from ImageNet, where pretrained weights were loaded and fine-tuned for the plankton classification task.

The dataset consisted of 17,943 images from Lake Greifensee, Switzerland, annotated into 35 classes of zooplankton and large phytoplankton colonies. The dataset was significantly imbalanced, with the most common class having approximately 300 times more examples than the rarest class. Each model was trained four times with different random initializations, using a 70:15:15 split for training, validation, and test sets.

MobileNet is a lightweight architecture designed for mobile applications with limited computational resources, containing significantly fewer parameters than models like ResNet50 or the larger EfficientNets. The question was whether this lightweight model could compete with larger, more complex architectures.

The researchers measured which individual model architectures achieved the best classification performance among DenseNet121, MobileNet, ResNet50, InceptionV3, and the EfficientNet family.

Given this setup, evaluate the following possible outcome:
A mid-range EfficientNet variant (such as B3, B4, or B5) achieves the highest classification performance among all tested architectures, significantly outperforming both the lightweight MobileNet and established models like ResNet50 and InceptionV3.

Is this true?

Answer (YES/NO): NO